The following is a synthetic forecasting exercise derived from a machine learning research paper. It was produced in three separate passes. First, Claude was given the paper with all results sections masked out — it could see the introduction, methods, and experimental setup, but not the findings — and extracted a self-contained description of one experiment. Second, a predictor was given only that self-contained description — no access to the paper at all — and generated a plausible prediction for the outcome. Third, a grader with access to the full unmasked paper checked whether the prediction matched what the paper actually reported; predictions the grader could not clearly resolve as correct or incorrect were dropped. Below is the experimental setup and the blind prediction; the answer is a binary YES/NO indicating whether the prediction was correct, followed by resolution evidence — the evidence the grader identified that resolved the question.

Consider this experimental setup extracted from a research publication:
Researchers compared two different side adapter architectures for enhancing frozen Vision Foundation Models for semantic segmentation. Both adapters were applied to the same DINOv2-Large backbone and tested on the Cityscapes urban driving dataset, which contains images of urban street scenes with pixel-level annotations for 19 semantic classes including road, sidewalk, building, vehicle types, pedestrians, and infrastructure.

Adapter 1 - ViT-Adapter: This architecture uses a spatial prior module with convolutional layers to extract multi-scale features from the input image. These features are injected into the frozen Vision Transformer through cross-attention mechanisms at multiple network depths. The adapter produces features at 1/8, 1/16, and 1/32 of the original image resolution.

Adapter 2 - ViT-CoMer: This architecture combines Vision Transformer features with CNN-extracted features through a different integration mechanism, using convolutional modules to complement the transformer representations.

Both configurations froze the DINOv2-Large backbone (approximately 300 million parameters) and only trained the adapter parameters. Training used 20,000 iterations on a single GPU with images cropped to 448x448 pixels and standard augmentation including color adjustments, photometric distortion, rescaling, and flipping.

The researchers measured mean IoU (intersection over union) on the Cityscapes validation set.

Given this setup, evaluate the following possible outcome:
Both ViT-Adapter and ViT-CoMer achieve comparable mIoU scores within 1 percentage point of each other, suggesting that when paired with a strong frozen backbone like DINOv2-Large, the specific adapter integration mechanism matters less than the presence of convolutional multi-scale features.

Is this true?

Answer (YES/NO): NO